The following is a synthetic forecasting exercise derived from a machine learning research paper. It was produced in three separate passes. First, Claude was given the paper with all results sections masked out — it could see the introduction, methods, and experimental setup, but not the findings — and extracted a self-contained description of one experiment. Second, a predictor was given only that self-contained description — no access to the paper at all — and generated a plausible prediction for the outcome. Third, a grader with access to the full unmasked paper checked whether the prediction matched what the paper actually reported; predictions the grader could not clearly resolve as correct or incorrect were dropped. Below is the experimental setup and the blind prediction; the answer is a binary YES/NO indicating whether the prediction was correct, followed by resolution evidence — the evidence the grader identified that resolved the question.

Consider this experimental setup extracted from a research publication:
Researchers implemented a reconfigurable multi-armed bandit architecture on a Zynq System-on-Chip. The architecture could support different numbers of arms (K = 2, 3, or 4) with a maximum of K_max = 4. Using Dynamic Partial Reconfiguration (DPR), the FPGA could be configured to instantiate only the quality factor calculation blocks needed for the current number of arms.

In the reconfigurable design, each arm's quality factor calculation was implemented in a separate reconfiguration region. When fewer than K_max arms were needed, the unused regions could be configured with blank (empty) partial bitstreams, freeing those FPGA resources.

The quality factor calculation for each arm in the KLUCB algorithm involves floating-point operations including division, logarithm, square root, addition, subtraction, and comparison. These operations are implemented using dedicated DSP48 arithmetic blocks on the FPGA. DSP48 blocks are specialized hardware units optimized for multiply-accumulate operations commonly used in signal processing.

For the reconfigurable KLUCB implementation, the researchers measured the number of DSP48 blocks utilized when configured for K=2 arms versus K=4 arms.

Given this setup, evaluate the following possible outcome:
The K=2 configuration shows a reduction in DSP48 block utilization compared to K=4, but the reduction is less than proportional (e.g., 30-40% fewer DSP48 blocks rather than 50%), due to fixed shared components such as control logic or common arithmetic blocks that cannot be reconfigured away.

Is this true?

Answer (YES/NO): NO